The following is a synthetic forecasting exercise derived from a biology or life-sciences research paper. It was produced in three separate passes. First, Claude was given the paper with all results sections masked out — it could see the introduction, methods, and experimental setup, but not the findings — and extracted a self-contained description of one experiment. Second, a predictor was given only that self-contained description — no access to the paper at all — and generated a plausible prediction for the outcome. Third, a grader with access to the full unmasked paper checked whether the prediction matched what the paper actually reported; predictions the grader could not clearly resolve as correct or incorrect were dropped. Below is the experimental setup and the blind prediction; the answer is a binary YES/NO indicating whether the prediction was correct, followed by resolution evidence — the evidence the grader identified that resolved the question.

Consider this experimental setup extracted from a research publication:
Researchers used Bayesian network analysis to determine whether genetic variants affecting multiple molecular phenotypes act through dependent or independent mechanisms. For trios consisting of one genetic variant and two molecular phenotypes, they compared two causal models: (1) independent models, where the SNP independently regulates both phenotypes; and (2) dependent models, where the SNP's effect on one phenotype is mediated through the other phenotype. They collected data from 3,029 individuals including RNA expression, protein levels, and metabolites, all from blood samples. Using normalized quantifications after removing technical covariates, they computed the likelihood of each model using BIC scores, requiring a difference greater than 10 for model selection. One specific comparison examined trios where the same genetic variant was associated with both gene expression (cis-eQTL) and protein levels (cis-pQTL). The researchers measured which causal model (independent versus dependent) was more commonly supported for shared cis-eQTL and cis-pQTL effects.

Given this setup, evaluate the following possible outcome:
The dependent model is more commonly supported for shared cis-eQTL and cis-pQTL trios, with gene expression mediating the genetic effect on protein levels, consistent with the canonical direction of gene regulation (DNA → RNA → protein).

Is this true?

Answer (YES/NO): NO